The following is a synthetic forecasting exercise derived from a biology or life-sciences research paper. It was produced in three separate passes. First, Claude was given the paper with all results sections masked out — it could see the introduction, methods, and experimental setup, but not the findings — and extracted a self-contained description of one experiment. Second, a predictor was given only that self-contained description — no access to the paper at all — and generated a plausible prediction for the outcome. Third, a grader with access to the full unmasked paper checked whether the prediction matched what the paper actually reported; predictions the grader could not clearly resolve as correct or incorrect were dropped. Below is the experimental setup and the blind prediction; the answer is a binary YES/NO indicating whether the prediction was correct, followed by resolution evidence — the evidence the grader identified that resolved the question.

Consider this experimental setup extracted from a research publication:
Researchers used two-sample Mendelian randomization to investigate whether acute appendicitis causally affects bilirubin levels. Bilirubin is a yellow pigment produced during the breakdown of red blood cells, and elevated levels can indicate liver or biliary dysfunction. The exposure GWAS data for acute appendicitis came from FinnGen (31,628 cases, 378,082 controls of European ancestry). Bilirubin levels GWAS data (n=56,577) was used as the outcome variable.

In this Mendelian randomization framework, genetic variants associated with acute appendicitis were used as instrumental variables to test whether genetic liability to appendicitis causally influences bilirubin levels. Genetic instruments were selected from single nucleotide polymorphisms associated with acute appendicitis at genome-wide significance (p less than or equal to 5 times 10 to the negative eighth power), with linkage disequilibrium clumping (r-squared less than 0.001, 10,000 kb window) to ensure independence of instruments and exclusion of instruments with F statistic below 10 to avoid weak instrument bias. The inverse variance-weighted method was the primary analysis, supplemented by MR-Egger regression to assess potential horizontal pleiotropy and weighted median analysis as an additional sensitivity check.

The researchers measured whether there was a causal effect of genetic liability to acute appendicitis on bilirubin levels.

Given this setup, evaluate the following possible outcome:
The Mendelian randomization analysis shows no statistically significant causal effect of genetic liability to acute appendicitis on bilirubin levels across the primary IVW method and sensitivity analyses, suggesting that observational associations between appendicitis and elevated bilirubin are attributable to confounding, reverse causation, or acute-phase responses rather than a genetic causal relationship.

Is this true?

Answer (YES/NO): YES